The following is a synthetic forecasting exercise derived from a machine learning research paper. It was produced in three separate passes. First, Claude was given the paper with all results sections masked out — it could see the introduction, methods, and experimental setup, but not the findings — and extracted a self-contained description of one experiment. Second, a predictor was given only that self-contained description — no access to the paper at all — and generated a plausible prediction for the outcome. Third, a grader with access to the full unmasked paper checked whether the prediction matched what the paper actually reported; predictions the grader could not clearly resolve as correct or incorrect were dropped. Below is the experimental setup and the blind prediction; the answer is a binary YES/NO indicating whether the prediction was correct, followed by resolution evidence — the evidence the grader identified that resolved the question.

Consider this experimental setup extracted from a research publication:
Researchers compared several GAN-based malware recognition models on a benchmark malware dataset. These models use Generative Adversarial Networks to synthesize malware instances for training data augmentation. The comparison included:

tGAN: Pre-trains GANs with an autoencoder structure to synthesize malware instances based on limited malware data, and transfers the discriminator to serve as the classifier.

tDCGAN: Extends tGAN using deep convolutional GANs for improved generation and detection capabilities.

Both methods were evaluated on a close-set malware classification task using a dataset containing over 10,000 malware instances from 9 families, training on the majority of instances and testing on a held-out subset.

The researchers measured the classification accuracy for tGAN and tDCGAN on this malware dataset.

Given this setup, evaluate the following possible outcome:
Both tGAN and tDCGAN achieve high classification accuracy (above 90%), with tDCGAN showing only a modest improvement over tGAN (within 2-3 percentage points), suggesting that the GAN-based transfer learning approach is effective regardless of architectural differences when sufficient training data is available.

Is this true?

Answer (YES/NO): NO